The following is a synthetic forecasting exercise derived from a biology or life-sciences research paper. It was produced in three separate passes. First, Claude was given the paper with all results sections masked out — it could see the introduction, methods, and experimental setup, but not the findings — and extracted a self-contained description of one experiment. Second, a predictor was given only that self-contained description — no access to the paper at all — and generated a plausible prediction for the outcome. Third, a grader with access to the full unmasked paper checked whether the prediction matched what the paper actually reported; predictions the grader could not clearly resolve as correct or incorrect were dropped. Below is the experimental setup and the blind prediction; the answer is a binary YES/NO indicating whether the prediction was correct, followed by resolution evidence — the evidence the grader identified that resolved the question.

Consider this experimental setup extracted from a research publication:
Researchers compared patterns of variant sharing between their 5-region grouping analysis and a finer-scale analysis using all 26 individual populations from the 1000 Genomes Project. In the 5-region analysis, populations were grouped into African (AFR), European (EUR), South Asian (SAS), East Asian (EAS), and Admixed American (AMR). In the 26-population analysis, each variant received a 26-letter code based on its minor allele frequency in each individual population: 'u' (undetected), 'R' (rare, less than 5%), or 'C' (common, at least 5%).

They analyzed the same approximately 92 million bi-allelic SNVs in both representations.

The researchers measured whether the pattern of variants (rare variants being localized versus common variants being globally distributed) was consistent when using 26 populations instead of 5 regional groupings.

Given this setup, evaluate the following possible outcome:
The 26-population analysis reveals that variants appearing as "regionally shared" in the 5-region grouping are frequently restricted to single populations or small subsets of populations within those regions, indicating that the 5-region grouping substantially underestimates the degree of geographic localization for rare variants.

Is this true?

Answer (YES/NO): NO